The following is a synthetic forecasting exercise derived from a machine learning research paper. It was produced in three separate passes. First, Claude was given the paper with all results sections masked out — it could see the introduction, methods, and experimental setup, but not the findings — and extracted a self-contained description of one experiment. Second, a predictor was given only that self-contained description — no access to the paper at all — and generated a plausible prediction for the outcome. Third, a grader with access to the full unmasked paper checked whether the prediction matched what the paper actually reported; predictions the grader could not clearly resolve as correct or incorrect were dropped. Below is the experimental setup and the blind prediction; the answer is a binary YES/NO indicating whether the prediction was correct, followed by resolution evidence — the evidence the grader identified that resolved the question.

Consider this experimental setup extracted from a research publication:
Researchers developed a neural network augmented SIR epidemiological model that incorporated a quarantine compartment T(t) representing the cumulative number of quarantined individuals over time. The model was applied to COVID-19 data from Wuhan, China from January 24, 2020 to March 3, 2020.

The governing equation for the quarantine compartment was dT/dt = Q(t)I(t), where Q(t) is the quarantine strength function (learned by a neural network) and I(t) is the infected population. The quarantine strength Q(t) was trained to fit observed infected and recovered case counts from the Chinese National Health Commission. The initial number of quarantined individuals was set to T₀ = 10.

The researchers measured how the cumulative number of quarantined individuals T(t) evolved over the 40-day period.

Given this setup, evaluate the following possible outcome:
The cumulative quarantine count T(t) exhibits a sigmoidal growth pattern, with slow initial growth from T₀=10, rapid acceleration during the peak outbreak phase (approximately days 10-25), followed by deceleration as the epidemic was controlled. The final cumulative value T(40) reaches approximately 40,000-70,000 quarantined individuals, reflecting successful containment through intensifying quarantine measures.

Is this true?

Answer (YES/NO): NO